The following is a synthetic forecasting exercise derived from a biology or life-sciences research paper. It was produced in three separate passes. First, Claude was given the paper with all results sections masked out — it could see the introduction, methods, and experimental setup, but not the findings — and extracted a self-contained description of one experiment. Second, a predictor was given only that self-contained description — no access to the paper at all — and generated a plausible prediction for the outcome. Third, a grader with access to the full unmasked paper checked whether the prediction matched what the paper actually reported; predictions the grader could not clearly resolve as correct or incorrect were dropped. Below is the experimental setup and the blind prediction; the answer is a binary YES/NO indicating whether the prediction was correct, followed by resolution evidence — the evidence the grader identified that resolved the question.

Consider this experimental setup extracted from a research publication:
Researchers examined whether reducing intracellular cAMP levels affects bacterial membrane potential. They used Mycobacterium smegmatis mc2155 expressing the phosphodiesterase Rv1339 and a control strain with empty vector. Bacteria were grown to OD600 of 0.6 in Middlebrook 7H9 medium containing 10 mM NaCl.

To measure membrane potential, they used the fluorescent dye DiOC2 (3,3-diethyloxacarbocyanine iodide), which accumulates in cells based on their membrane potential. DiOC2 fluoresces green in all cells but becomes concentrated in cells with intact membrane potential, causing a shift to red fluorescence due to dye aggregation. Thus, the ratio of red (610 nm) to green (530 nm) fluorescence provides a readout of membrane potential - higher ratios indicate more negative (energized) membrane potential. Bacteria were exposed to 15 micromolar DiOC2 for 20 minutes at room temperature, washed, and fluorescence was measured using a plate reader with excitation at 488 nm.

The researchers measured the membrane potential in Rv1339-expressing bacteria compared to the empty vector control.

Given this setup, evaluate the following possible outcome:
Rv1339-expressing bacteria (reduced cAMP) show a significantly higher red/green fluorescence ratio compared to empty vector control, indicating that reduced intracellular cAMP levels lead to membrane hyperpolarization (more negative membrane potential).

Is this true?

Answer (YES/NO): NO